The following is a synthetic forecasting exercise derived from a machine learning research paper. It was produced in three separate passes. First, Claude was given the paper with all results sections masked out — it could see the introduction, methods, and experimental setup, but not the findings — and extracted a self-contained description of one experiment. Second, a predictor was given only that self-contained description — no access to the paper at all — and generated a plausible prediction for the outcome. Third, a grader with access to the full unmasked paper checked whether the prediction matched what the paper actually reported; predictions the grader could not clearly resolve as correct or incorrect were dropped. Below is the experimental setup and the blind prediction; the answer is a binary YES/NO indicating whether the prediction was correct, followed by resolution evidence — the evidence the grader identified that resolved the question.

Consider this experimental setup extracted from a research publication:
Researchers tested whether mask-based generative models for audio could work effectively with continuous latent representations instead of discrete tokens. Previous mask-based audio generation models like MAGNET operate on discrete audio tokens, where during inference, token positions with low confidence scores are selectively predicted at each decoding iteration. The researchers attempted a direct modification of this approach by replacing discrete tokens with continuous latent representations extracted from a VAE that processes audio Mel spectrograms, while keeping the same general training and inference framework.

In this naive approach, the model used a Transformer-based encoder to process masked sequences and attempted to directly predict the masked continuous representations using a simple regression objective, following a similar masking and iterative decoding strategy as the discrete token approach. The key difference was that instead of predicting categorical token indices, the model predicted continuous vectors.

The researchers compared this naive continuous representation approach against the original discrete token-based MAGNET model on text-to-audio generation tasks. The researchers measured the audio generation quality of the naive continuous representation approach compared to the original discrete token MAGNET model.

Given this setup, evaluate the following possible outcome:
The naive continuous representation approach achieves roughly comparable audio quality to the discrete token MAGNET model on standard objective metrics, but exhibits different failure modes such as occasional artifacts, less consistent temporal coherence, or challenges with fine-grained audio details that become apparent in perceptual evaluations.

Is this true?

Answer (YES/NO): NO